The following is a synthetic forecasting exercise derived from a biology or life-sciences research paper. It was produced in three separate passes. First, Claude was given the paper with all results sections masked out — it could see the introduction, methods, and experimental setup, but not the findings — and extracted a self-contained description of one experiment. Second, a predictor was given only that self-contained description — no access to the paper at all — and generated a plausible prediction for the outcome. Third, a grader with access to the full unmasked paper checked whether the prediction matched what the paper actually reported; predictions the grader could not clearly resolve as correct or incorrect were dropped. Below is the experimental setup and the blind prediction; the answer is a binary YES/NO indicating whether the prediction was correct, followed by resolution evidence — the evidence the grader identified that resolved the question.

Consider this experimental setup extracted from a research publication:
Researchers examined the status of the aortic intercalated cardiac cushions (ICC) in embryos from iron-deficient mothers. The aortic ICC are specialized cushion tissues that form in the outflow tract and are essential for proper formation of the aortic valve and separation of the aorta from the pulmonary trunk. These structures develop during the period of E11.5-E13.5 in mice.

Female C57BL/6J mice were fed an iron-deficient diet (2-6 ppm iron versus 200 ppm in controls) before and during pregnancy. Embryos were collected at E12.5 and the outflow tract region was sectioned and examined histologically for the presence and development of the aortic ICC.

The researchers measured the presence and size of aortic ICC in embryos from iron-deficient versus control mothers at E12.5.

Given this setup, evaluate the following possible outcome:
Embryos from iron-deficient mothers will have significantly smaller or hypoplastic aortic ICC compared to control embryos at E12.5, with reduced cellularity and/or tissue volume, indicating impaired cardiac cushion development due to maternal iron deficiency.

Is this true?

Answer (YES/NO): YES